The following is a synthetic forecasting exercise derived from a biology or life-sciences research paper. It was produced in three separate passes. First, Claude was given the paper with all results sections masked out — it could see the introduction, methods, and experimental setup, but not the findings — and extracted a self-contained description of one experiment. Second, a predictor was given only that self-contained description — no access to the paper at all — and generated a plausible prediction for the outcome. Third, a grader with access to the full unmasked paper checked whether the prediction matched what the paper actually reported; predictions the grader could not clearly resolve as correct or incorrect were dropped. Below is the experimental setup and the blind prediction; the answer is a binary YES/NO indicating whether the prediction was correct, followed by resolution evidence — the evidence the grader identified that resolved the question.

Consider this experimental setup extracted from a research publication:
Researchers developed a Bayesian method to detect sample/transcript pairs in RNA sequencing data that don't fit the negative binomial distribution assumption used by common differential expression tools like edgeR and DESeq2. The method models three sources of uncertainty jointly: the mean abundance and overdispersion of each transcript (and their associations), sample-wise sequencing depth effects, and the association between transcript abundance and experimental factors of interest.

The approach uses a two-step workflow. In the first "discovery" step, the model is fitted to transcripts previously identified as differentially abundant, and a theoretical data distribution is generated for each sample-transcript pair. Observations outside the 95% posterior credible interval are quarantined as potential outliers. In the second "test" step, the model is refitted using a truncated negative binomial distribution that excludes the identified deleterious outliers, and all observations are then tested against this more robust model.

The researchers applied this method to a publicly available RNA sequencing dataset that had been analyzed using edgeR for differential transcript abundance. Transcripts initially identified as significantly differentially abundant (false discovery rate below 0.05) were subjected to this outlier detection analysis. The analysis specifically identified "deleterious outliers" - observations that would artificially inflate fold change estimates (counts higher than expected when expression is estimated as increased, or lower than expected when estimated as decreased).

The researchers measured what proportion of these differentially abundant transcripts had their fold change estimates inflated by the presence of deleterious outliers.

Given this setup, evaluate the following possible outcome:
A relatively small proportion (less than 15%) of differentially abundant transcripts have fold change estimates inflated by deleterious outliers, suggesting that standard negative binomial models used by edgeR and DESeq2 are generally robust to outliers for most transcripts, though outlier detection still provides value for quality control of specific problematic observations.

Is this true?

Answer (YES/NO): YES